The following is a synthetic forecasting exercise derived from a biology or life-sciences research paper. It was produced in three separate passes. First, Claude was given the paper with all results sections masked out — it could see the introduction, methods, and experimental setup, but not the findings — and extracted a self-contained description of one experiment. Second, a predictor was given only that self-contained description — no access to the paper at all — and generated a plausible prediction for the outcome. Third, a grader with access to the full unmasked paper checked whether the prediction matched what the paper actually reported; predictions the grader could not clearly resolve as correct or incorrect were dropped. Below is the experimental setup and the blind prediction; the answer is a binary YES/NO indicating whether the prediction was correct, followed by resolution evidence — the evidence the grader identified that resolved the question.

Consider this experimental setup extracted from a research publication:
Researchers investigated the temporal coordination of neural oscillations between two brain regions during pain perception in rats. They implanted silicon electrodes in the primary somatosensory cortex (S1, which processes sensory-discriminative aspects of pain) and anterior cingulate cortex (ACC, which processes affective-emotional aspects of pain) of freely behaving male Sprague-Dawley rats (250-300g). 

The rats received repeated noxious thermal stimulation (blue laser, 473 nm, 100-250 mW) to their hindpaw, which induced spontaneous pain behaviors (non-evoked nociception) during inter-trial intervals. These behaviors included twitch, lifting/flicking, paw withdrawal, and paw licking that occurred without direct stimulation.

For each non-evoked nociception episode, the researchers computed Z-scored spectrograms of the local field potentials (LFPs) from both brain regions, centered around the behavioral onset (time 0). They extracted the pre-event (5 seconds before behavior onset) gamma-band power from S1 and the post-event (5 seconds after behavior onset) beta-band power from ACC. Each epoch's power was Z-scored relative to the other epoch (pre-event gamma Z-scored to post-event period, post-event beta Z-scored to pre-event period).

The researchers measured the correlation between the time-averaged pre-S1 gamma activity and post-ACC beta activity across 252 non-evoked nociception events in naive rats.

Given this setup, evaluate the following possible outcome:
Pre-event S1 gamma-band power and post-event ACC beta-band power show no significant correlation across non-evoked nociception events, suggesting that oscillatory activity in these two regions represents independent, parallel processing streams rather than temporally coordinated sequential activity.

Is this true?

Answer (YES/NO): NO